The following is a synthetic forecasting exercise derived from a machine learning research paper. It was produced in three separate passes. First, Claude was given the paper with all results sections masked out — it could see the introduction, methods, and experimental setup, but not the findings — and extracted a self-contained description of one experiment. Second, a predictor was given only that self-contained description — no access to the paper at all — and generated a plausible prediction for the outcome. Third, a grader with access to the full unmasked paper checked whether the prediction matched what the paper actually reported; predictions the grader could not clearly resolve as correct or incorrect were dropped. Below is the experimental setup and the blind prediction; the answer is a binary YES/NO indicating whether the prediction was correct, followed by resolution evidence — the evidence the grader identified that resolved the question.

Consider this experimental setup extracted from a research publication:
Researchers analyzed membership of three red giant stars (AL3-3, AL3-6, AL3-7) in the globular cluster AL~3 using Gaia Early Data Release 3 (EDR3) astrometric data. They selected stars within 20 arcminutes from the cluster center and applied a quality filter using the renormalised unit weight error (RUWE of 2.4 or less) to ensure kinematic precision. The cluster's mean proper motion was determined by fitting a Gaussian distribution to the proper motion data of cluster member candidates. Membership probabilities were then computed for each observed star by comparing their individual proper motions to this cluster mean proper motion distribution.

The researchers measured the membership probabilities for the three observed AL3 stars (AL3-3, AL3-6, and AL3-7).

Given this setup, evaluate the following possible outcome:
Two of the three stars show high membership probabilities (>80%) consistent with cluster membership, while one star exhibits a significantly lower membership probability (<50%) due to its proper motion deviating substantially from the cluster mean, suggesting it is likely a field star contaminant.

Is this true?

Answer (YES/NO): NO